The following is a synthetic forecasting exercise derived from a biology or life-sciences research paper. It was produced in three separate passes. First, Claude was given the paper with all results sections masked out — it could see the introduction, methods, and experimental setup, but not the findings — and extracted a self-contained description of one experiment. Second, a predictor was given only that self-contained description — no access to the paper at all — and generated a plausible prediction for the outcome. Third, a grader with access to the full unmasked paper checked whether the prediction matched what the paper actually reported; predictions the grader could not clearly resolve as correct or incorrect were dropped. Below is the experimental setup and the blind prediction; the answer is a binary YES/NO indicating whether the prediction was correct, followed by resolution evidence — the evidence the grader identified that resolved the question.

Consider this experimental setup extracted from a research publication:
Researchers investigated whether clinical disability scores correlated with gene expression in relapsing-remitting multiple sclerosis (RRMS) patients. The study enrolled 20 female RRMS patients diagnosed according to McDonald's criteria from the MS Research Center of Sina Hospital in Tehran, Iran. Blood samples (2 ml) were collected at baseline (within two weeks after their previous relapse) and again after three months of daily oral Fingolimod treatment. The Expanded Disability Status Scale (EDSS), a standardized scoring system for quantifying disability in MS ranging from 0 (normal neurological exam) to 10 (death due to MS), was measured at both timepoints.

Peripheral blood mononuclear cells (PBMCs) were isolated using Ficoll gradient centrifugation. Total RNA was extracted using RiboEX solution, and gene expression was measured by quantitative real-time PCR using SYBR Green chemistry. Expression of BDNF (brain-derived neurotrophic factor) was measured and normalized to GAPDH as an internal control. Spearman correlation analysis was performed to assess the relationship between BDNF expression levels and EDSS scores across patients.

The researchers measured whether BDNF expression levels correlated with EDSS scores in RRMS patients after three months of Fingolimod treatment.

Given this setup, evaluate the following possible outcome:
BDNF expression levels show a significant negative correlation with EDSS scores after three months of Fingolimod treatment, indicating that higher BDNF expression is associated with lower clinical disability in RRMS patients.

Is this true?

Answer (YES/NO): NO